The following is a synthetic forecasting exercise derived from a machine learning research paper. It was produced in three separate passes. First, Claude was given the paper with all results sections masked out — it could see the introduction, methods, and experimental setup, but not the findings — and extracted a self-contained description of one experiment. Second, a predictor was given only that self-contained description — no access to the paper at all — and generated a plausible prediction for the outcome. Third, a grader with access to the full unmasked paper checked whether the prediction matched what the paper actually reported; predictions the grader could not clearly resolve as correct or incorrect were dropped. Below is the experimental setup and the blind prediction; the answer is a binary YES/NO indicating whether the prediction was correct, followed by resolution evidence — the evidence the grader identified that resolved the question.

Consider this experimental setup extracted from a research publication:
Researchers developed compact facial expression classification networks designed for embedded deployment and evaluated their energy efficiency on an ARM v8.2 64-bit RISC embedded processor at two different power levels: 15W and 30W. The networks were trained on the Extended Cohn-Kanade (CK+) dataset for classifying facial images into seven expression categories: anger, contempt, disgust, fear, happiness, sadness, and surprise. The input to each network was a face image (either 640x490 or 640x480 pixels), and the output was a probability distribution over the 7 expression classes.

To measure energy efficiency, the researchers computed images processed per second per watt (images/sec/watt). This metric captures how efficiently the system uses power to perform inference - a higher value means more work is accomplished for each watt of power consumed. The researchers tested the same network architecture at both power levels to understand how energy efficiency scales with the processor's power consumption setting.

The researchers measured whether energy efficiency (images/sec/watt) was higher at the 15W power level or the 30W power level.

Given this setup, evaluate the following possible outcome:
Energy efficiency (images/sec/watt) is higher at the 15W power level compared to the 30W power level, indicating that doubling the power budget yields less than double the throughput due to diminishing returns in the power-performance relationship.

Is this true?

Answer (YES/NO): NO